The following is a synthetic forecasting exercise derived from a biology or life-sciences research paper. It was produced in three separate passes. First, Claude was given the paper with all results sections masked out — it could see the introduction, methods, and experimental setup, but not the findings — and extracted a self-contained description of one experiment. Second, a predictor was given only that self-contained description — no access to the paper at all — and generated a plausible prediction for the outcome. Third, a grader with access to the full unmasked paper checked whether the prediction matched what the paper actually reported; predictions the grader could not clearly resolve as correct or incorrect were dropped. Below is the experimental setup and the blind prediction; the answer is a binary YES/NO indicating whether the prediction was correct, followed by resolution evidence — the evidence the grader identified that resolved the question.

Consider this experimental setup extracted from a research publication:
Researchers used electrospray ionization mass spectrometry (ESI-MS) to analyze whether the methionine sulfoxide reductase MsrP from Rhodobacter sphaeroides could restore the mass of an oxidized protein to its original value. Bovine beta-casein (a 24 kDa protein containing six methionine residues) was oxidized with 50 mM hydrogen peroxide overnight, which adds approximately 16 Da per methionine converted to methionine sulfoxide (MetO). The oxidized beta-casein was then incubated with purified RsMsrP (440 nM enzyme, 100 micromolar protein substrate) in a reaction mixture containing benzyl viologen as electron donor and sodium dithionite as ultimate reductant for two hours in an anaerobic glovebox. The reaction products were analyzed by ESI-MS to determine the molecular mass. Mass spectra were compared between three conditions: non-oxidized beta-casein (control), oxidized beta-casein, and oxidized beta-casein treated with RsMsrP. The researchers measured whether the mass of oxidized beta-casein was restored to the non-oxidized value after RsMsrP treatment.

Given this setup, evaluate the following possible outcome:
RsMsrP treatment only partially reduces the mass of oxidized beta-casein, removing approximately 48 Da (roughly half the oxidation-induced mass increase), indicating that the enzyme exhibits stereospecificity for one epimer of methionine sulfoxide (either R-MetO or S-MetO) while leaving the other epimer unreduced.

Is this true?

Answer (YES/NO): NO